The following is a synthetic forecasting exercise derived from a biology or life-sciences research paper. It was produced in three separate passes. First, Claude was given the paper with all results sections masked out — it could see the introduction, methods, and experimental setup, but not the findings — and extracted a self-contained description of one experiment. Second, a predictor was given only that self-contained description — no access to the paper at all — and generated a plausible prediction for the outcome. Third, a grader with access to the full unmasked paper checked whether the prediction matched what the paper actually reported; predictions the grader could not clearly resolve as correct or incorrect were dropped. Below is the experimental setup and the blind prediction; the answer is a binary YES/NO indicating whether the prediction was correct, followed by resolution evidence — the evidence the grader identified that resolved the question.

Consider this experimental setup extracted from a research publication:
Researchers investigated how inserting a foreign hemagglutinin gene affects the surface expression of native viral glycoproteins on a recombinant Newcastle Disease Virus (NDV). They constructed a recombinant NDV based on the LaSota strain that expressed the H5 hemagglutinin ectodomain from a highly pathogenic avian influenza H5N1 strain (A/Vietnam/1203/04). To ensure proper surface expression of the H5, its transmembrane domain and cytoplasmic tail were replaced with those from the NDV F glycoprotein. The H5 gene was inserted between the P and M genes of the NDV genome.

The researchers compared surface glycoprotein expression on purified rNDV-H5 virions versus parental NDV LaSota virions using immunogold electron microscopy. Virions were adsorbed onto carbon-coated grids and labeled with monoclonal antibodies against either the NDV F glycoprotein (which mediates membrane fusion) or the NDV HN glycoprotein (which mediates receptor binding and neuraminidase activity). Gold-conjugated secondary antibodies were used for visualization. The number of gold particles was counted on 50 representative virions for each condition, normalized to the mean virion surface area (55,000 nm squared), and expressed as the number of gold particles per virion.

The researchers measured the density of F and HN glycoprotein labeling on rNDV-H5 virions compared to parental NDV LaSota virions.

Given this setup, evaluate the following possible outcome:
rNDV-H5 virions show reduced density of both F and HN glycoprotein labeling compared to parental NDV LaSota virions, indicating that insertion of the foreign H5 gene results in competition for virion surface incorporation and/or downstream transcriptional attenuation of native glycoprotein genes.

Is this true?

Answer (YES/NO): NO